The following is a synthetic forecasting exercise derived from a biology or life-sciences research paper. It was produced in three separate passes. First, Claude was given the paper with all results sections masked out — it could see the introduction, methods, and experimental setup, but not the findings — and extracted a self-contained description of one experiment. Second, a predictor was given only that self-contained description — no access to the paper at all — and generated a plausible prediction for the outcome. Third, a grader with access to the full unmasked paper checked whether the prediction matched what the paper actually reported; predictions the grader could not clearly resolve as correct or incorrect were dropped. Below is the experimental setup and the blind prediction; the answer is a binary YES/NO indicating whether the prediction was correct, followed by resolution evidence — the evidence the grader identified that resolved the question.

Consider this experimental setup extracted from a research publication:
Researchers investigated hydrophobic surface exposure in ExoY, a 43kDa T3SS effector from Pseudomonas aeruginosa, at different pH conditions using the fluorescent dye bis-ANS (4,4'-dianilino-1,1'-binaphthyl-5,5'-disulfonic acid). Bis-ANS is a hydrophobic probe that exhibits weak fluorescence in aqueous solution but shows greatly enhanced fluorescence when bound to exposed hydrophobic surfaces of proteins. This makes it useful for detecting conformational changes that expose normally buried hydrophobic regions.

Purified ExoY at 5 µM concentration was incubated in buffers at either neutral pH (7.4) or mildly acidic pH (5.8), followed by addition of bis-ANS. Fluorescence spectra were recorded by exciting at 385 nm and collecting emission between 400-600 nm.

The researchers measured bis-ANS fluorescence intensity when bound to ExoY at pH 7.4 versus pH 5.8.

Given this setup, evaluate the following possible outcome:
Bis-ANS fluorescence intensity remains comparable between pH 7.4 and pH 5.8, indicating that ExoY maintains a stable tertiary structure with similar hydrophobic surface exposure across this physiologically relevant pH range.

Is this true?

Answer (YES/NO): NO